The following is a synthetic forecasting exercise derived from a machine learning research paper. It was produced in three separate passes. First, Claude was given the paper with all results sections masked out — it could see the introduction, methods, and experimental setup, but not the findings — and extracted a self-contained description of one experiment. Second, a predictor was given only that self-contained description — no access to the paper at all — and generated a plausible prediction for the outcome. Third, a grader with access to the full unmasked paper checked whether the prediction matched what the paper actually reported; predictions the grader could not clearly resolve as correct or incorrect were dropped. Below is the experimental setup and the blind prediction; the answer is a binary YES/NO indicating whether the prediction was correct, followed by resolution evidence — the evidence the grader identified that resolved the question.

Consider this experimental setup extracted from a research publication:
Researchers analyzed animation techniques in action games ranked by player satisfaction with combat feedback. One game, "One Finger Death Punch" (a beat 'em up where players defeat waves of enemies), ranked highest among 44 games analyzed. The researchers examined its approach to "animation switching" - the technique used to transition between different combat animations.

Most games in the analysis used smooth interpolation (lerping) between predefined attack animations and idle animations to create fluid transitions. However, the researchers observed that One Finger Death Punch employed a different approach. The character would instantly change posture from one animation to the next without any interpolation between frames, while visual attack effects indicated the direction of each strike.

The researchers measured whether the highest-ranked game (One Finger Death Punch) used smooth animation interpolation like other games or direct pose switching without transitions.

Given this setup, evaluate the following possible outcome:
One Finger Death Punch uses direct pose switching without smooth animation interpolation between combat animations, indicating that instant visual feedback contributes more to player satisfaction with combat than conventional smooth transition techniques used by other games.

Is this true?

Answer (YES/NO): NO